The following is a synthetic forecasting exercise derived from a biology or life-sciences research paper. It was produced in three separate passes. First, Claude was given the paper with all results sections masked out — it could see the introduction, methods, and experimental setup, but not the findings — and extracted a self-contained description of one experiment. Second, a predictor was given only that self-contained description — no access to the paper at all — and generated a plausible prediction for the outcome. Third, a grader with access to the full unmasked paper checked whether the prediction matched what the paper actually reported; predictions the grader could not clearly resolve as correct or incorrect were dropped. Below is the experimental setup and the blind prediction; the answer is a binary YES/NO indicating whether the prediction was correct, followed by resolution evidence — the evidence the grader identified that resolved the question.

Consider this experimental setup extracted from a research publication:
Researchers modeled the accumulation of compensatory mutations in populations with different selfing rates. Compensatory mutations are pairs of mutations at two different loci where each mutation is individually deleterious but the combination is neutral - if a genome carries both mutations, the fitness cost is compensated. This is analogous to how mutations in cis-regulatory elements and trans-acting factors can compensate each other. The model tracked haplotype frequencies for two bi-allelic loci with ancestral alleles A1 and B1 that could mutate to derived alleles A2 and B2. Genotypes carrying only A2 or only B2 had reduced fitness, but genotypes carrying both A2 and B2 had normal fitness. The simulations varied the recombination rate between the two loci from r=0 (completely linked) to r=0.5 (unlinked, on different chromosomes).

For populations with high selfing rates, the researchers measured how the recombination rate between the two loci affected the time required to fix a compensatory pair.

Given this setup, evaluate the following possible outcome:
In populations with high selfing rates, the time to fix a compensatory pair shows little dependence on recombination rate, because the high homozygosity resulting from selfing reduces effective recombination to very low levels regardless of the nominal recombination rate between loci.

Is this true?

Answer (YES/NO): YES